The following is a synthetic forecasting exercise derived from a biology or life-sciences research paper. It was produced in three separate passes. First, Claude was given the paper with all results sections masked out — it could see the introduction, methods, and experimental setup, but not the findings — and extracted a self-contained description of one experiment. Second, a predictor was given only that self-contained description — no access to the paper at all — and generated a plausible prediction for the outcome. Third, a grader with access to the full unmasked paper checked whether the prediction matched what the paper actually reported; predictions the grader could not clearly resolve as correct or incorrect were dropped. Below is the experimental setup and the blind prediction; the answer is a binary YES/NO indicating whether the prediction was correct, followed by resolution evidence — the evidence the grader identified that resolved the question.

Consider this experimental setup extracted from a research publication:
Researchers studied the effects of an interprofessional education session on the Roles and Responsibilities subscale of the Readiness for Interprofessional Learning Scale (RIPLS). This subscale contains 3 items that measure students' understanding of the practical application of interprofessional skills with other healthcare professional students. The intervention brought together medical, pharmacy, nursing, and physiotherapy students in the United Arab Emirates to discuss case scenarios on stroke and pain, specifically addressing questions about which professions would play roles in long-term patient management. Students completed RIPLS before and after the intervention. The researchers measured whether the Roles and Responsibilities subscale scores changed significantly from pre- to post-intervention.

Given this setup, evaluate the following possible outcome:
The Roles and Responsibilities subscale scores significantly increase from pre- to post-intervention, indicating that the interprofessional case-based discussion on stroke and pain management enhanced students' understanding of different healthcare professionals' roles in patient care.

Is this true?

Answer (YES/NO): NO